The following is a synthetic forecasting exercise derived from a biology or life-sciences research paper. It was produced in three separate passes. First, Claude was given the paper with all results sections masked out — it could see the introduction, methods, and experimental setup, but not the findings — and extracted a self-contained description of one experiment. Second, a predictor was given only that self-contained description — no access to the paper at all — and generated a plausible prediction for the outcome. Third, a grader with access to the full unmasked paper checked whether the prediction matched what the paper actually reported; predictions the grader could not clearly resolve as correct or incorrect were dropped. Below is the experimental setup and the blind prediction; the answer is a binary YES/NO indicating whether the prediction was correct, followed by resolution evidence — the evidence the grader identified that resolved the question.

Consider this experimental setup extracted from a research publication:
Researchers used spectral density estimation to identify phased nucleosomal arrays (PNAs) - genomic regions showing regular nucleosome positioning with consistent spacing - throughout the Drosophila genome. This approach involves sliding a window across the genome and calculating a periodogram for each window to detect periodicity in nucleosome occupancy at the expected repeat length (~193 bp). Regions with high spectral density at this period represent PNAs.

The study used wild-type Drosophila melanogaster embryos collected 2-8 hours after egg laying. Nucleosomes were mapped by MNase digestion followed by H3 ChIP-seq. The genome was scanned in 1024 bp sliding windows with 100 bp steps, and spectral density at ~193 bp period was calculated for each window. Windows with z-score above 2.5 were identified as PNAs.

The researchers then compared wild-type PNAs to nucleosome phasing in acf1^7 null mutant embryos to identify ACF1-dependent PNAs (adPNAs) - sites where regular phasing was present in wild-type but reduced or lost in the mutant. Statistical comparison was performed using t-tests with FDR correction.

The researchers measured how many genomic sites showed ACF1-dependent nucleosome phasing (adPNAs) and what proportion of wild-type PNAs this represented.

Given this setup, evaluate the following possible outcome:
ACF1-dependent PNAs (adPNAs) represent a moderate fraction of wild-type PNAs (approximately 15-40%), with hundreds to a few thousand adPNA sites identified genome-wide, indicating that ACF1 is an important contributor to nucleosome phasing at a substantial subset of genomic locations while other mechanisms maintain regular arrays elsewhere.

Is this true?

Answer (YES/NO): YES